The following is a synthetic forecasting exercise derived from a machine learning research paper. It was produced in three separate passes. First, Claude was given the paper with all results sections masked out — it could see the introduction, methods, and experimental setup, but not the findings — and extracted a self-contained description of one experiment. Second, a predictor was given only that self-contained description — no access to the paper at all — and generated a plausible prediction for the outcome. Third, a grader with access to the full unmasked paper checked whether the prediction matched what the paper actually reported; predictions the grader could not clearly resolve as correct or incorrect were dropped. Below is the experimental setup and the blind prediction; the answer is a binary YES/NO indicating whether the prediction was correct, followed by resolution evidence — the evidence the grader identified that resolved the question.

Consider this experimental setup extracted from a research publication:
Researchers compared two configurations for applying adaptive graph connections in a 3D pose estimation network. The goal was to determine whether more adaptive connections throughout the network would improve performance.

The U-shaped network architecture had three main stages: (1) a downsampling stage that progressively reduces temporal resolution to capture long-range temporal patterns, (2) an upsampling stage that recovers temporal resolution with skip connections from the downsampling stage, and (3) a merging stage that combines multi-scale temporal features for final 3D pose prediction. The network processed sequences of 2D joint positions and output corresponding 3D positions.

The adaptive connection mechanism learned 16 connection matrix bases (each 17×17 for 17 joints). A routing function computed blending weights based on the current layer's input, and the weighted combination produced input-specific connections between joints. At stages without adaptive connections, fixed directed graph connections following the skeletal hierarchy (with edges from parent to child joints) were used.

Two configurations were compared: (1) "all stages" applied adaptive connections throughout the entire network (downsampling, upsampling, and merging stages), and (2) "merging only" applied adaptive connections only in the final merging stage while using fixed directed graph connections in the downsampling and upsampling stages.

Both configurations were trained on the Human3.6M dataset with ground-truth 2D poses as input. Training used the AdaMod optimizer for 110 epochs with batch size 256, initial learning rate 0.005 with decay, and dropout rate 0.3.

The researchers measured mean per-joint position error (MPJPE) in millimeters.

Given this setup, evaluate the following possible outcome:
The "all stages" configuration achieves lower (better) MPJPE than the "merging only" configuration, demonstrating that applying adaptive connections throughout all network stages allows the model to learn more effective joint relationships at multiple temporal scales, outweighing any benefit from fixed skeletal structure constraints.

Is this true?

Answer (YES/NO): NO